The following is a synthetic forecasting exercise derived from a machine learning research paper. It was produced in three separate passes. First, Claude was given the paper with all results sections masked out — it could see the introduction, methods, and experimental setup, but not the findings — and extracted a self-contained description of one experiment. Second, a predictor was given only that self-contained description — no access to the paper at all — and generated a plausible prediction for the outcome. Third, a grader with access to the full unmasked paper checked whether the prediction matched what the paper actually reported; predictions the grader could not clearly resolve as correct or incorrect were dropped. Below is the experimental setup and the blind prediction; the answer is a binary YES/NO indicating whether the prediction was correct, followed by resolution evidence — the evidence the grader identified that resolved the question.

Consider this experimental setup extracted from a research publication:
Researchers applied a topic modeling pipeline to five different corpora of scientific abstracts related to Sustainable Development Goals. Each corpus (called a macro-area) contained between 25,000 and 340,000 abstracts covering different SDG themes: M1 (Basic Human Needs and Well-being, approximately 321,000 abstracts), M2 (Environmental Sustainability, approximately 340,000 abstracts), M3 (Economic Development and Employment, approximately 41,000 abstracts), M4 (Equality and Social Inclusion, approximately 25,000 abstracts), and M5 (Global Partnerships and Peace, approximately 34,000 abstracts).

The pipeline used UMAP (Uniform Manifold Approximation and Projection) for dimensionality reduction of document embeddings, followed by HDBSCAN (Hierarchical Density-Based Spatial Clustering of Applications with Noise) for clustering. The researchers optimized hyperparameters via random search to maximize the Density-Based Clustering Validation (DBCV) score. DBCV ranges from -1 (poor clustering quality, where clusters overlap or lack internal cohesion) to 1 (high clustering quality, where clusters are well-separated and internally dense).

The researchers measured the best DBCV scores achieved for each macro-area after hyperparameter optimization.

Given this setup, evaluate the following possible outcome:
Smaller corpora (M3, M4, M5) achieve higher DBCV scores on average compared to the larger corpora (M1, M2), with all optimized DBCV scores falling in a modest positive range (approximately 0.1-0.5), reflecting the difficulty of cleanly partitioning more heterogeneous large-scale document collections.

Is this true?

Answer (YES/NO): NO